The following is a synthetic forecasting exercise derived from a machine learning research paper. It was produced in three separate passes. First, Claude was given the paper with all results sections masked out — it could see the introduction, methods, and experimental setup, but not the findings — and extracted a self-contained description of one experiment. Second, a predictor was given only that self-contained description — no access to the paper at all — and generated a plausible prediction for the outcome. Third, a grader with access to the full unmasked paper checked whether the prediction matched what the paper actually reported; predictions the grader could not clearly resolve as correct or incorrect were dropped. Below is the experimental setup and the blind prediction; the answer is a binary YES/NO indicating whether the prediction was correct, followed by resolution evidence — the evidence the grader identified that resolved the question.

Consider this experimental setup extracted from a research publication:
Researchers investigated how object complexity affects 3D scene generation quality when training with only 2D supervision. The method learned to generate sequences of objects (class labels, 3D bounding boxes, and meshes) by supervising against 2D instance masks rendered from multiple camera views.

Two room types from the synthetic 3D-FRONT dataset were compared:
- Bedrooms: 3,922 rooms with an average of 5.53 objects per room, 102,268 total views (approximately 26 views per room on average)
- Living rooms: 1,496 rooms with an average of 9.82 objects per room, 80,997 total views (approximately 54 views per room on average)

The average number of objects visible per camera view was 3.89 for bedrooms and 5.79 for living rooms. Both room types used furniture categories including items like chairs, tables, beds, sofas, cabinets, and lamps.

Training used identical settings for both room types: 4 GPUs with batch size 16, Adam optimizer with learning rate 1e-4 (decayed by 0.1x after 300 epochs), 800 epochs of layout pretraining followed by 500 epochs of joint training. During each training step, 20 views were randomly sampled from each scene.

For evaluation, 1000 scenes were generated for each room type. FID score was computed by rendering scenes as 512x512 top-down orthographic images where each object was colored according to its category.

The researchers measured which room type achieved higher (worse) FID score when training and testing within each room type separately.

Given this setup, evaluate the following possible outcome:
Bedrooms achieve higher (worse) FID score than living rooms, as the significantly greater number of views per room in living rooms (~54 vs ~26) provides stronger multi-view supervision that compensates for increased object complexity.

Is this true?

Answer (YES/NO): NO